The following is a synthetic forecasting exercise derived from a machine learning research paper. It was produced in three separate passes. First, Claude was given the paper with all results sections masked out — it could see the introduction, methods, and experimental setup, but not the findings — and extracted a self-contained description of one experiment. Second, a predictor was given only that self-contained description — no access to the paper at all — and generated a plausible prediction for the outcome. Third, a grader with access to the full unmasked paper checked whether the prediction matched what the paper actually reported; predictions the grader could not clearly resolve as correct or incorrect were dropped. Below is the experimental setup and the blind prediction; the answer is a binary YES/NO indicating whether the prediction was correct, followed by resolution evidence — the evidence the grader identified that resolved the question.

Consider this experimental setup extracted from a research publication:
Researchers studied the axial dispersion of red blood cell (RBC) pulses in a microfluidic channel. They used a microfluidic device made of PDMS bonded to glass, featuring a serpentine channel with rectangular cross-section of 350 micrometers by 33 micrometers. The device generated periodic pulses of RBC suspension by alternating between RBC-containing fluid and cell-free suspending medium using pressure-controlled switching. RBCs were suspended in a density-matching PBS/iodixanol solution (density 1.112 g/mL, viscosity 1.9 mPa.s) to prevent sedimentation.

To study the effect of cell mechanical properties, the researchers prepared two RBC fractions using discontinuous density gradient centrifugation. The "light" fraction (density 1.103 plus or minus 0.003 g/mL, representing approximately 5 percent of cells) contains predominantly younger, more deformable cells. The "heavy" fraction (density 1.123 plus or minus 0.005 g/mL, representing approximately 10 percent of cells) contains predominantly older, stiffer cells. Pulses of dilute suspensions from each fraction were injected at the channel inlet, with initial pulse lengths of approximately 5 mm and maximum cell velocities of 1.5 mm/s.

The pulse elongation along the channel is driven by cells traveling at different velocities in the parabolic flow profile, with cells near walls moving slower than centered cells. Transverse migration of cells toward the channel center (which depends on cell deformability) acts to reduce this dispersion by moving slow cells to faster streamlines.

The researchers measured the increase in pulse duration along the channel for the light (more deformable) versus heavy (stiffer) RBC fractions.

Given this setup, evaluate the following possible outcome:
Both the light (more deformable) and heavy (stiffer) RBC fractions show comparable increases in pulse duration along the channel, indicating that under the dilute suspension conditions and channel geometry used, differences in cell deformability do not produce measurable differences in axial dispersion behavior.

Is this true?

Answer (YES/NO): NO